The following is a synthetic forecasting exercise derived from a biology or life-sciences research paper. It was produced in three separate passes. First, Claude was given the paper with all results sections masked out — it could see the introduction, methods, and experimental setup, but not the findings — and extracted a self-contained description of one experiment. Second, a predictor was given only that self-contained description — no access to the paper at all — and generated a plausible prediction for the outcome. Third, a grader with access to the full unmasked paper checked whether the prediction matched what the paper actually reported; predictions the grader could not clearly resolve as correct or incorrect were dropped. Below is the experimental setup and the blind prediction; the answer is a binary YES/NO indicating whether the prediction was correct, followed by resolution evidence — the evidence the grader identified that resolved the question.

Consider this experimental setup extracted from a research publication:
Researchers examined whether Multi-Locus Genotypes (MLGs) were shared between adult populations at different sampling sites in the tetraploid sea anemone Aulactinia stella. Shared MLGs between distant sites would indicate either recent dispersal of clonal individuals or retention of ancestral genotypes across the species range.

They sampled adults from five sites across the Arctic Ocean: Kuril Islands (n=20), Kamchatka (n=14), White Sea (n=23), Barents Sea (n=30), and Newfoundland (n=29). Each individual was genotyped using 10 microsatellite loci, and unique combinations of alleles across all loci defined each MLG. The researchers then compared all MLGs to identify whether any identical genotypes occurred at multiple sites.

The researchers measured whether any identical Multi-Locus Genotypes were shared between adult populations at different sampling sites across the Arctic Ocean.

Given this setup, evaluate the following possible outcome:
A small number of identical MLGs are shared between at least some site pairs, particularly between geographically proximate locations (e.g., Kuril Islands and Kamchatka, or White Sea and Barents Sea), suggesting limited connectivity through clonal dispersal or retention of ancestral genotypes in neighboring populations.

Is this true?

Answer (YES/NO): NO